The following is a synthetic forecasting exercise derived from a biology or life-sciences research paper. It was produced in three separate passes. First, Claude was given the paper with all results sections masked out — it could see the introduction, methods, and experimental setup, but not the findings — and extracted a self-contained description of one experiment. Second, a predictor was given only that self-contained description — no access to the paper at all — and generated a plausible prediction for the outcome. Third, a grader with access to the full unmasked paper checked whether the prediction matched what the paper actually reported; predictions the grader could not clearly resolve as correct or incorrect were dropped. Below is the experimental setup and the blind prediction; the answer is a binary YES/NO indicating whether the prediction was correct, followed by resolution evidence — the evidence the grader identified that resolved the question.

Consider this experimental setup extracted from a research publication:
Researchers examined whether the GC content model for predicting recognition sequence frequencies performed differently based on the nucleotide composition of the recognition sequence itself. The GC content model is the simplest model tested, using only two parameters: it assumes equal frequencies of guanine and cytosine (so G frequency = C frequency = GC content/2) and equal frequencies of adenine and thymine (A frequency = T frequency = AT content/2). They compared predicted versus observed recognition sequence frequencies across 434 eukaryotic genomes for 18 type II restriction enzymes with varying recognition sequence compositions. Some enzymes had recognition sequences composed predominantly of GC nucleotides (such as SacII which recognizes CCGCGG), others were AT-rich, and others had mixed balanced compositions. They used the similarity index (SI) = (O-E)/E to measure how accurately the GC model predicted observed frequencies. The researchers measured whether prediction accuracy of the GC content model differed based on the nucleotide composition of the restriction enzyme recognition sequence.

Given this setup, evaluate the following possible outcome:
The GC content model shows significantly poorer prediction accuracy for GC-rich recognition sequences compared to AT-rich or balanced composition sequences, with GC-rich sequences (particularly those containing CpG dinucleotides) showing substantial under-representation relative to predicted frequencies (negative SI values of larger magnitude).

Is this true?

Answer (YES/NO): NO